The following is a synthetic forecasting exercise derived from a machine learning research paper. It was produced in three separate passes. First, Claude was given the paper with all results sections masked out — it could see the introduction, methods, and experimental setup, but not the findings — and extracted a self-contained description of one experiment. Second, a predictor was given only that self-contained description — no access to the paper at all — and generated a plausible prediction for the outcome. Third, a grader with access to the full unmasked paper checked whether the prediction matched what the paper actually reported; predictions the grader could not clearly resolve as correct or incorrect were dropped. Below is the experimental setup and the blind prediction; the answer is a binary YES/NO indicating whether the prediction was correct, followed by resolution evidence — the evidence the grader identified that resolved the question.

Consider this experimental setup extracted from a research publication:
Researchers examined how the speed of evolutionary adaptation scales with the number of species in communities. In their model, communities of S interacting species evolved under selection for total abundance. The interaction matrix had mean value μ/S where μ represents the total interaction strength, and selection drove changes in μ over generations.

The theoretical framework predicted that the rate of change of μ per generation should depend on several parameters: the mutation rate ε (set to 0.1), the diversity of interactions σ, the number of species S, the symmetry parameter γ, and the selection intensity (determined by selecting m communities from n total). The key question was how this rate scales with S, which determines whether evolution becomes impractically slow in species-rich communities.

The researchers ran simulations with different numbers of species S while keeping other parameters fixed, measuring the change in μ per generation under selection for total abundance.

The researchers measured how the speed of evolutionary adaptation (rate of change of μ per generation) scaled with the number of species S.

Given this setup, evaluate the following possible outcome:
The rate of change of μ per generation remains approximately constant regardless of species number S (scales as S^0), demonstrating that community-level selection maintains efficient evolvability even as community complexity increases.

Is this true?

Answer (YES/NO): NO